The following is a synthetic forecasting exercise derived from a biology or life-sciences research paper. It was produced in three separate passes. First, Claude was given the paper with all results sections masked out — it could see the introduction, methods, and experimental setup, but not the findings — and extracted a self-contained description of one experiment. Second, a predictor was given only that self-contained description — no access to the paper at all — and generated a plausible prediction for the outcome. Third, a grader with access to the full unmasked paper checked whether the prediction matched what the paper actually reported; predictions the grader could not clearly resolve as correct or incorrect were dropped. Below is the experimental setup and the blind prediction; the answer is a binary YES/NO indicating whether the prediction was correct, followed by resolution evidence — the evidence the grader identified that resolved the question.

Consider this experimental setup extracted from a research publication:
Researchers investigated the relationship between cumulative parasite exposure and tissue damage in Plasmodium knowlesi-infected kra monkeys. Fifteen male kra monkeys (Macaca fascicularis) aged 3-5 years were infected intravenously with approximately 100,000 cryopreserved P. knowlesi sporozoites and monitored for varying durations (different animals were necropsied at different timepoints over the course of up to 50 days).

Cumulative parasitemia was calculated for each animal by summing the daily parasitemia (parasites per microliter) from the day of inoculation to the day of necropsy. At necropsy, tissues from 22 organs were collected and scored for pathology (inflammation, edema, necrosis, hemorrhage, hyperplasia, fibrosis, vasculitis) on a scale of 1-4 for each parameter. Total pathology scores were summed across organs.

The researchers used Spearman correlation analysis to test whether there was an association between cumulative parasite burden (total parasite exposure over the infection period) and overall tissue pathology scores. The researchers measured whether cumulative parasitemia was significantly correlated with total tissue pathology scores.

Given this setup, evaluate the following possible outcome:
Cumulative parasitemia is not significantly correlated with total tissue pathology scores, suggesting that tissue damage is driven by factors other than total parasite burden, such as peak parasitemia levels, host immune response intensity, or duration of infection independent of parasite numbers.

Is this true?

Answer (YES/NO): YES